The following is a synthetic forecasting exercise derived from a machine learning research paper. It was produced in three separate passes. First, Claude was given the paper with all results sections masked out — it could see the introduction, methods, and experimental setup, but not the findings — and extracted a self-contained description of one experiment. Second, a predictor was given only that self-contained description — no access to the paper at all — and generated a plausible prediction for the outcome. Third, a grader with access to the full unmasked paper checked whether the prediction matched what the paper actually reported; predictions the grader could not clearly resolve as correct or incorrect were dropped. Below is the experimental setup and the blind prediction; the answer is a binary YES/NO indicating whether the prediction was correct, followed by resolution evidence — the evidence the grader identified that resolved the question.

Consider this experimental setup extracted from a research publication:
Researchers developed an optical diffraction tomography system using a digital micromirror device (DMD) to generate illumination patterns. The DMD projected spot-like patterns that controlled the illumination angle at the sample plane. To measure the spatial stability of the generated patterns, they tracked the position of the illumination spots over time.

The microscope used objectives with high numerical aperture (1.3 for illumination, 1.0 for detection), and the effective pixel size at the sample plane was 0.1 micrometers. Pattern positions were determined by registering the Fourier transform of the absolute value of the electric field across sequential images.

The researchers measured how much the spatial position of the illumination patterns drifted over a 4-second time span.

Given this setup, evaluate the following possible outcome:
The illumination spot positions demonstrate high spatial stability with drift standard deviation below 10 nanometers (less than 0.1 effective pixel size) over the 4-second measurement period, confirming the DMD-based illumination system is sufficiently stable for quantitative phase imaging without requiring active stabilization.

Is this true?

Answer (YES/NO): NO